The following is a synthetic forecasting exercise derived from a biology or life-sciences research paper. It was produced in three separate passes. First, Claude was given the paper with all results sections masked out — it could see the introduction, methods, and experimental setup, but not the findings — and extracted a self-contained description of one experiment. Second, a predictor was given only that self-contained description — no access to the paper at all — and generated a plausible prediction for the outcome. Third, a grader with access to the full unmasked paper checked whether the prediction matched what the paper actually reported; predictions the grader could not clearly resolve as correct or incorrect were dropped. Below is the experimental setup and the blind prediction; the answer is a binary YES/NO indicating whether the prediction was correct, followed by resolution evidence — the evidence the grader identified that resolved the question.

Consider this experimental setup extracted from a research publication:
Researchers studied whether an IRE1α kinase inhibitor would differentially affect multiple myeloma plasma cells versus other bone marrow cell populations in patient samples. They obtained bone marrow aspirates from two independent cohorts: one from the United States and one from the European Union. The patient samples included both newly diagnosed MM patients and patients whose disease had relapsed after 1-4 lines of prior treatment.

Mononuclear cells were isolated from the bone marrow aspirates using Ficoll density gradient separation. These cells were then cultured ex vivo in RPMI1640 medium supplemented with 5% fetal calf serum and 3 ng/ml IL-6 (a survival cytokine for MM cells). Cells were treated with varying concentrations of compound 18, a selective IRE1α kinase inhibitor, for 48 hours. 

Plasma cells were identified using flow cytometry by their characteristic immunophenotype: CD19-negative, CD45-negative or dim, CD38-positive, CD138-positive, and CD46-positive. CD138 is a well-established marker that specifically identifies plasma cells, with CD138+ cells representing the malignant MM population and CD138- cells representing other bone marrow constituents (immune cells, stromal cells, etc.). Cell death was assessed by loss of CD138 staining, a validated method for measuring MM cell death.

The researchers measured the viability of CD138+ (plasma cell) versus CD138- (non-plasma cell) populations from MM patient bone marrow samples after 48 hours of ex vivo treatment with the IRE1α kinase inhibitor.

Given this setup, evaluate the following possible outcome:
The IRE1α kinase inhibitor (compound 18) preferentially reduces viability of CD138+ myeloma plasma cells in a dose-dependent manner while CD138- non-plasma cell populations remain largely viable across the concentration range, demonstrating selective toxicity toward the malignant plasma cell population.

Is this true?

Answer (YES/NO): YES